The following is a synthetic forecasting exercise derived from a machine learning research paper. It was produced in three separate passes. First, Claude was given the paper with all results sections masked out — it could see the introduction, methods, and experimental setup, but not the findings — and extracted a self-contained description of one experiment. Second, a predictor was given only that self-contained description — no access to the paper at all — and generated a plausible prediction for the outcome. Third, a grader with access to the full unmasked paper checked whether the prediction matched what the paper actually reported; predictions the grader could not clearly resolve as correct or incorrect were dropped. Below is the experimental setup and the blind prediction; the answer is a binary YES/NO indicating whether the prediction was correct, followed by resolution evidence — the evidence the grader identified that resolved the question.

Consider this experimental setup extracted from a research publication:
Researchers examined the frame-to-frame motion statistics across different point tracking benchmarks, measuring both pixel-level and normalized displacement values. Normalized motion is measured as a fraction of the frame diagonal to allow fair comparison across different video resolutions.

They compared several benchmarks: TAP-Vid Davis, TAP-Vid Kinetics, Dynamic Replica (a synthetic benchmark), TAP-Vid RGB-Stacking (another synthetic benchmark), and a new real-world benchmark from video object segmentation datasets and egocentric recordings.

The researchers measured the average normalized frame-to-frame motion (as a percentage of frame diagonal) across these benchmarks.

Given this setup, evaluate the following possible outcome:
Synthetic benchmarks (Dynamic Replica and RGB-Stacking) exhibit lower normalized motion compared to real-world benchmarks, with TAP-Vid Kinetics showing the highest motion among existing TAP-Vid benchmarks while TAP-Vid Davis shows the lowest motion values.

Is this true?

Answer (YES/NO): NO